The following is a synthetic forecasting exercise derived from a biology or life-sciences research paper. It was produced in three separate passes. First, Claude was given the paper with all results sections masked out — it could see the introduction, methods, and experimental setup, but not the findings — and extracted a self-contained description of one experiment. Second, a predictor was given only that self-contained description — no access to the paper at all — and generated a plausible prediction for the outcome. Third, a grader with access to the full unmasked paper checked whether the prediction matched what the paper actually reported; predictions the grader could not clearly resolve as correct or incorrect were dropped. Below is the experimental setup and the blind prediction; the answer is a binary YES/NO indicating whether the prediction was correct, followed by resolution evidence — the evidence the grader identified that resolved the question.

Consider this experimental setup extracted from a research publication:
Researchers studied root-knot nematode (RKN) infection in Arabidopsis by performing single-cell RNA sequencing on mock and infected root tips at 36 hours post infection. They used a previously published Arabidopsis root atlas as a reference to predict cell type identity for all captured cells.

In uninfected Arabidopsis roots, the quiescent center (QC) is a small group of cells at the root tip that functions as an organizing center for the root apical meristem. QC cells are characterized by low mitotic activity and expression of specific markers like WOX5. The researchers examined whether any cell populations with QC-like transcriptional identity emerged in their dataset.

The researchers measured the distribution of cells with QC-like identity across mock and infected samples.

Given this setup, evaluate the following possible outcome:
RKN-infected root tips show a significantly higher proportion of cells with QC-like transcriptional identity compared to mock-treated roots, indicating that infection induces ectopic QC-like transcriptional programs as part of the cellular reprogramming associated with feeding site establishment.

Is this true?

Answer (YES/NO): YES